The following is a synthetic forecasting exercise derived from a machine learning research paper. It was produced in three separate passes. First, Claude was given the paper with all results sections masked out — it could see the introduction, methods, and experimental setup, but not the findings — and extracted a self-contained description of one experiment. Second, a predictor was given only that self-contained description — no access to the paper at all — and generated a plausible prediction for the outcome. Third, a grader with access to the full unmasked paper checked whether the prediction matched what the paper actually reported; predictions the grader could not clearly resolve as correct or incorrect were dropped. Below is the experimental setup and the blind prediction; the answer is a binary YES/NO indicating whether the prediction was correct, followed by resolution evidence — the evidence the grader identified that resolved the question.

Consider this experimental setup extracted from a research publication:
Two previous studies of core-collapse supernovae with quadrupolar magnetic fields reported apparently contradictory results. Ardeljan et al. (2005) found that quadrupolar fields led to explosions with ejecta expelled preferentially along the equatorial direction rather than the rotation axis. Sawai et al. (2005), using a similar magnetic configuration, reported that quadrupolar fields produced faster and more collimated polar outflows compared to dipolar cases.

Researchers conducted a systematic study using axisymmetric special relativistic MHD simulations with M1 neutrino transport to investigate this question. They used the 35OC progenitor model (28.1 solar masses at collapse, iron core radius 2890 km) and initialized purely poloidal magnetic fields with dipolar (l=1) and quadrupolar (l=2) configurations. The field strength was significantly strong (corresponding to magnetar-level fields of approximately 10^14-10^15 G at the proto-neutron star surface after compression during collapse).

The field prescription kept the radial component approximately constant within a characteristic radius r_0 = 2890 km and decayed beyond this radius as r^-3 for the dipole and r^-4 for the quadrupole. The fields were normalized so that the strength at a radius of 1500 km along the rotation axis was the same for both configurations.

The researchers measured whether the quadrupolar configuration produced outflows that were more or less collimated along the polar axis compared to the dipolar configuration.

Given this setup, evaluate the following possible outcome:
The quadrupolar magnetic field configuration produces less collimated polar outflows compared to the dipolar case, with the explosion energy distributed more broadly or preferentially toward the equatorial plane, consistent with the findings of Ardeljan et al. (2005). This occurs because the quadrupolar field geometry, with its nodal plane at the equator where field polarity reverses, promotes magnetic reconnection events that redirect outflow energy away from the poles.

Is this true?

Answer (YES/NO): NO